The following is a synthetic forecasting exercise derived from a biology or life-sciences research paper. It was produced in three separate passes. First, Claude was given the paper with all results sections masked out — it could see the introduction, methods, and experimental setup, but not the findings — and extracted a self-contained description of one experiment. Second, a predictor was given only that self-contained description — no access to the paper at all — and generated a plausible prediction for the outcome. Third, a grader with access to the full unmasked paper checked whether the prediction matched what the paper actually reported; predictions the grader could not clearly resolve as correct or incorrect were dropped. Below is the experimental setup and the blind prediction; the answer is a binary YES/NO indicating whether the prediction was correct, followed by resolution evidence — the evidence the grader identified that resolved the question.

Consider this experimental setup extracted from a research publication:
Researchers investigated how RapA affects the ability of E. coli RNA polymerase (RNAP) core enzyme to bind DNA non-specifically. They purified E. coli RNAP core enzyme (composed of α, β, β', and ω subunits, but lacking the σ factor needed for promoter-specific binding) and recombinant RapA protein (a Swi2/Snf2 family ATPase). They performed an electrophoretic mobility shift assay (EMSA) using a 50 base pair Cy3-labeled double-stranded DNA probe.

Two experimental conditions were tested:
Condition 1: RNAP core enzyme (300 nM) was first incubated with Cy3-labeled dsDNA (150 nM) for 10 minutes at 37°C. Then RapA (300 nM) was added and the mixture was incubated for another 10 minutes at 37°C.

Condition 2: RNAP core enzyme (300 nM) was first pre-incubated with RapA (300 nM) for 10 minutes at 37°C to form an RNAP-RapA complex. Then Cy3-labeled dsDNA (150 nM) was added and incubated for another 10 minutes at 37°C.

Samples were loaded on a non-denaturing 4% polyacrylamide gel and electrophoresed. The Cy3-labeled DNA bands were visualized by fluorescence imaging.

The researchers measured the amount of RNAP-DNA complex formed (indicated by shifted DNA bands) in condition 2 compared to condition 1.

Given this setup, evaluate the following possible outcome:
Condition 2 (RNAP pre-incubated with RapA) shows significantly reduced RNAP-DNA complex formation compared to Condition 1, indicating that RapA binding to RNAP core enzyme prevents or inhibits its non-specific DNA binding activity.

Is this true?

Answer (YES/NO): YES